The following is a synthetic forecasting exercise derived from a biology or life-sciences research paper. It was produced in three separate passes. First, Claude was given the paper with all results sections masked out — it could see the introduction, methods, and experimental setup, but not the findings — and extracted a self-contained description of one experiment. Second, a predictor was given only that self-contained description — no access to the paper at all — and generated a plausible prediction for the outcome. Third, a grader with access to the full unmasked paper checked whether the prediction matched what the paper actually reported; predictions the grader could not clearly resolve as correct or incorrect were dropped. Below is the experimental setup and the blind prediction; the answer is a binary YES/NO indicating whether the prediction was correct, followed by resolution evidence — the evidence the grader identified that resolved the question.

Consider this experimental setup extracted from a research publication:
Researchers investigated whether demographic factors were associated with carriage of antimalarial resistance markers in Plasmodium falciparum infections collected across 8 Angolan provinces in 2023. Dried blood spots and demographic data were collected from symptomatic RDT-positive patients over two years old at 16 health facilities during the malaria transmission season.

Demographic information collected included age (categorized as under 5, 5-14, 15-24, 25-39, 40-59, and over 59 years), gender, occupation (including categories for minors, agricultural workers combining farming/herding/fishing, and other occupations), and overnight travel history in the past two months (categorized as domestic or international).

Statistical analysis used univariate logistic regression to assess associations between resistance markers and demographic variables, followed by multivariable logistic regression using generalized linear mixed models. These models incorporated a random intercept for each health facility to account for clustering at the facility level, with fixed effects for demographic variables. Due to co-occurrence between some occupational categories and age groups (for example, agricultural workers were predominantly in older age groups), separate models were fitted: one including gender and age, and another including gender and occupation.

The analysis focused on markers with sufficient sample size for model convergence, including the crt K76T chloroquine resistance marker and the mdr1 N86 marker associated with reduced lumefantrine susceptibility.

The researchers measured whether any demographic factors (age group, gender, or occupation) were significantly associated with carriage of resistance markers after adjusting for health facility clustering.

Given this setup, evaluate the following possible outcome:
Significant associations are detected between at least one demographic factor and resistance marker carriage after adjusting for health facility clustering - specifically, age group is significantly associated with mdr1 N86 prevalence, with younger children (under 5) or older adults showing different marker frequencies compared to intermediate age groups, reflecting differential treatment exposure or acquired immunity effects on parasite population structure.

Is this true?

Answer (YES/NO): NO